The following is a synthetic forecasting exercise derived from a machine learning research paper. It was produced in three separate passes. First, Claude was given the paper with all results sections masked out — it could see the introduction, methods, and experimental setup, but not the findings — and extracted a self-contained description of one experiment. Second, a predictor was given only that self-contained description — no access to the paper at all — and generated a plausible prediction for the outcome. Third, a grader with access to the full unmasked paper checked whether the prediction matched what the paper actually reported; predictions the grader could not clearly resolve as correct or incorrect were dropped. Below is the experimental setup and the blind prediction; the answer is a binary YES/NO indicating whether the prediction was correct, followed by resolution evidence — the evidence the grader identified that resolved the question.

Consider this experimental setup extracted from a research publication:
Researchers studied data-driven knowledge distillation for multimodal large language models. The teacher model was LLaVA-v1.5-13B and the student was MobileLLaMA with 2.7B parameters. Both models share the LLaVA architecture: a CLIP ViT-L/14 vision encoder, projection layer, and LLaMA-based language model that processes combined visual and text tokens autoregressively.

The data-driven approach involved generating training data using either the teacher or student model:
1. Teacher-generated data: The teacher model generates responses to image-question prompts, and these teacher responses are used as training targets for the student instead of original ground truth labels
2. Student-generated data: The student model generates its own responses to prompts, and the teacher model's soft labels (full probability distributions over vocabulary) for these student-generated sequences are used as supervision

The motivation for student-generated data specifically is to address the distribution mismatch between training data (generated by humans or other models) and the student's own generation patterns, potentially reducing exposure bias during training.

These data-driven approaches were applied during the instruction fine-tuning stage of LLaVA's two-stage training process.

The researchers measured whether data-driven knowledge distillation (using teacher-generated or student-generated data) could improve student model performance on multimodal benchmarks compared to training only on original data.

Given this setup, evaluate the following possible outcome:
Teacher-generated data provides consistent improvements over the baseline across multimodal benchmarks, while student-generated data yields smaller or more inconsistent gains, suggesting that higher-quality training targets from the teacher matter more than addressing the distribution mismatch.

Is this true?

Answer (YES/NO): NO